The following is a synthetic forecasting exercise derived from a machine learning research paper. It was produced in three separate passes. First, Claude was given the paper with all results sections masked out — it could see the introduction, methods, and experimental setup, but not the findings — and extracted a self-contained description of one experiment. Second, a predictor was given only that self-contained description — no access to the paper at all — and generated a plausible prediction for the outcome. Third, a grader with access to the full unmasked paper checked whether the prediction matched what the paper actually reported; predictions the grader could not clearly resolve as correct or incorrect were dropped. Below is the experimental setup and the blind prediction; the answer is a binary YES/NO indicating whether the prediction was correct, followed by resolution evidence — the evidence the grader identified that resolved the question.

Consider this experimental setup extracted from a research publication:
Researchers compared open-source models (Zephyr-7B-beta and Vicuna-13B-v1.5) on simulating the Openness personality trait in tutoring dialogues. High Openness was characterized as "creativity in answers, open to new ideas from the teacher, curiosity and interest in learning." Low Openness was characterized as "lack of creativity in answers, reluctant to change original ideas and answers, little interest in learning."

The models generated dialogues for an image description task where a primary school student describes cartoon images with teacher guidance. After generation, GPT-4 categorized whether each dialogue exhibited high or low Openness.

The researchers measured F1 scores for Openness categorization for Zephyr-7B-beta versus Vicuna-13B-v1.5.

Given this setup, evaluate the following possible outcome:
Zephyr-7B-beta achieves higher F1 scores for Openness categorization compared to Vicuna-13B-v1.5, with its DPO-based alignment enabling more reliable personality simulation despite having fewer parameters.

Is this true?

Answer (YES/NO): YES